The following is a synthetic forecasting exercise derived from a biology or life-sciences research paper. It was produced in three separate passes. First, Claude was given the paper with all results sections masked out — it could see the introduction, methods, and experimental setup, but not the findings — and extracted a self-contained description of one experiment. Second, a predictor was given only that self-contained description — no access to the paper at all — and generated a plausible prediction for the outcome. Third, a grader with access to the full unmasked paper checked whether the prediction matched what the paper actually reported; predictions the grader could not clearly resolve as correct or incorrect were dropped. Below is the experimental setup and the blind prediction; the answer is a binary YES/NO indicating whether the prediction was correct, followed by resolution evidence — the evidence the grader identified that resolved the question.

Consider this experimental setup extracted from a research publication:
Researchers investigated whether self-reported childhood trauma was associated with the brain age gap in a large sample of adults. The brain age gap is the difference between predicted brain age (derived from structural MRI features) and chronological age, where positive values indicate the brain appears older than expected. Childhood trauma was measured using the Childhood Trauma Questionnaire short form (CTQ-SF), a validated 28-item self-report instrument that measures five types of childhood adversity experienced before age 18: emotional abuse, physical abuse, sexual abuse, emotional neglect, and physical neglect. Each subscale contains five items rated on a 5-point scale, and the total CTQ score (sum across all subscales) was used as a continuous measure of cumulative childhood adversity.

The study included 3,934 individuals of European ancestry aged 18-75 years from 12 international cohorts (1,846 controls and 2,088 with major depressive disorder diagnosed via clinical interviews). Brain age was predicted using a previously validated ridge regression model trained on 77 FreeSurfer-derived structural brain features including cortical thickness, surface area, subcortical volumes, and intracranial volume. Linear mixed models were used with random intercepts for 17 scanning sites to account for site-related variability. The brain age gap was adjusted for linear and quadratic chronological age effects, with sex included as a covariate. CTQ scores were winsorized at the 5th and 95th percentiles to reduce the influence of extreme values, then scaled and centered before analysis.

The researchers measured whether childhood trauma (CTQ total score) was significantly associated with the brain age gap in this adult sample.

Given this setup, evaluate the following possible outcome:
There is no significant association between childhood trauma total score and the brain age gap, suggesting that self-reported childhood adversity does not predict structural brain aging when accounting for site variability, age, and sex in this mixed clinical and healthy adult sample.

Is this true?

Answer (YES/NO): NO